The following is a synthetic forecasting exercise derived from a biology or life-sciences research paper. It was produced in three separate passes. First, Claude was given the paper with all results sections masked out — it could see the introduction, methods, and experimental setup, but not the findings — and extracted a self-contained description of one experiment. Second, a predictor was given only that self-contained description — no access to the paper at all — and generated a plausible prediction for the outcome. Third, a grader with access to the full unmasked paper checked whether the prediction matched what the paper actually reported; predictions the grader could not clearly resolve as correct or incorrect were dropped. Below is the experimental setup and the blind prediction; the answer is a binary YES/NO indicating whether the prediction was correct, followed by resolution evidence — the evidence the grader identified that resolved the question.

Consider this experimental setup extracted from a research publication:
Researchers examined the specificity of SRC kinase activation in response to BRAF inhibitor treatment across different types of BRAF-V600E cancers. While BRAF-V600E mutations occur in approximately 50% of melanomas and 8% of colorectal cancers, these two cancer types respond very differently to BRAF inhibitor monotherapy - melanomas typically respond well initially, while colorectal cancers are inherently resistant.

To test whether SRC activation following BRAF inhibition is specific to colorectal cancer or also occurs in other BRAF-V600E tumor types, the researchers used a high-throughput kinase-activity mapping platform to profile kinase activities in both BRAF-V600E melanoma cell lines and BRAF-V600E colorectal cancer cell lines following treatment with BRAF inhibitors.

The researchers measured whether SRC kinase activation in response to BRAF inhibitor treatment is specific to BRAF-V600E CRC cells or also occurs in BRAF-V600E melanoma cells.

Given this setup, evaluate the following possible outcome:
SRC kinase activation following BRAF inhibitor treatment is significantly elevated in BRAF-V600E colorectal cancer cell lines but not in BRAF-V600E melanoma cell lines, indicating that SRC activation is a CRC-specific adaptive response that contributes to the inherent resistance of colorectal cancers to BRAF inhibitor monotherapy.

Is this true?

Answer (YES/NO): YES